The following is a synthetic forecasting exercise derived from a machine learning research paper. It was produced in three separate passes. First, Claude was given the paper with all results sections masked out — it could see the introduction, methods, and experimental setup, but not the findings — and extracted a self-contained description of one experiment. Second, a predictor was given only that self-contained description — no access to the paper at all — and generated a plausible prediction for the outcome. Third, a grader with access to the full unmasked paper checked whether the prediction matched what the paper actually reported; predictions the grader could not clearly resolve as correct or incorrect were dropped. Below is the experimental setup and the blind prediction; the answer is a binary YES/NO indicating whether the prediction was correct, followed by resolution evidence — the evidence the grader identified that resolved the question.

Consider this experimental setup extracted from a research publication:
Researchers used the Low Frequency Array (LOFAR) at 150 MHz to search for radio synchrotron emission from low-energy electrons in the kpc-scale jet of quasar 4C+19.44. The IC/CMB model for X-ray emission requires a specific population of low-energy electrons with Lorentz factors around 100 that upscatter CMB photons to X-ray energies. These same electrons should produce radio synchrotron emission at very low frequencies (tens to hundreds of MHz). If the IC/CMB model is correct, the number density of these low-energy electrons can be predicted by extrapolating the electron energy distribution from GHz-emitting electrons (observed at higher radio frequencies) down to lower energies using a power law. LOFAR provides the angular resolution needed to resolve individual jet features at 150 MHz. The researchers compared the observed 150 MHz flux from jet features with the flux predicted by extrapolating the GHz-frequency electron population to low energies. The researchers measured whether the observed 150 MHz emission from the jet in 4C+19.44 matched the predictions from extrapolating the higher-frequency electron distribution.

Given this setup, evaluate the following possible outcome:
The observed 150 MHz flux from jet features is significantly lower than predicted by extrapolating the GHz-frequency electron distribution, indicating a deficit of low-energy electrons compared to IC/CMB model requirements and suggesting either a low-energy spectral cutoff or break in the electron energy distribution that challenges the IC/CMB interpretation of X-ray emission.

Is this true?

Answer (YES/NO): YES